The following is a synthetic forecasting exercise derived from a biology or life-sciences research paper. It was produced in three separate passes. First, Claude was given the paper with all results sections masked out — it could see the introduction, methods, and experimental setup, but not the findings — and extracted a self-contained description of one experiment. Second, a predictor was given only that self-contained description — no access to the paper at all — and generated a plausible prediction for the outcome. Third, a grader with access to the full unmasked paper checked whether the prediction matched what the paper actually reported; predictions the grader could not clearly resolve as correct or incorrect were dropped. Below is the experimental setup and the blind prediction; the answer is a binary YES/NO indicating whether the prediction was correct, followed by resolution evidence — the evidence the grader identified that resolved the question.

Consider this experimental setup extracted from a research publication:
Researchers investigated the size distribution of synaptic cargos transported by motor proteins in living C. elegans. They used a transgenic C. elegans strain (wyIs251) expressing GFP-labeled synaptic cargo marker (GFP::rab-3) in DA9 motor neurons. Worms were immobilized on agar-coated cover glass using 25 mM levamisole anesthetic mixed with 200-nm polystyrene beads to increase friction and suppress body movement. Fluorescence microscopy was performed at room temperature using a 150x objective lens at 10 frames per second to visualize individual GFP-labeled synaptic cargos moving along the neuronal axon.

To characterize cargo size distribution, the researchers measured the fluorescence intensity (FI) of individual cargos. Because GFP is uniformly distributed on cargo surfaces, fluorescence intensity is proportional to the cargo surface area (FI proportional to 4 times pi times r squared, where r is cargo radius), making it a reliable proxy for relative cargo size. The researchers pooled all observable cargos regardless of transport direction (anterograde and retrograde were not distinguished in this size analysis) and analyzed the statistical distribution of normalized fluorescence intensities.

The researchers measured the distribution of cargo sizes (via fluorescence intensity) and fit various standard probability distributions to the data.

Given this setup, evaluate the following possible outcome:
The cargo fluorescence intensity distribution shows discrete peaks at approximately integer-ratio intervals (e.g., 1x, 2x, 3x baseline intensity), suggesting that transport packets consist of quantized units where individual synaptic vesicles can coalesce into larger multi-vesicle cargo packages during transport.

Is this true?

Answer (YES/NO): NO